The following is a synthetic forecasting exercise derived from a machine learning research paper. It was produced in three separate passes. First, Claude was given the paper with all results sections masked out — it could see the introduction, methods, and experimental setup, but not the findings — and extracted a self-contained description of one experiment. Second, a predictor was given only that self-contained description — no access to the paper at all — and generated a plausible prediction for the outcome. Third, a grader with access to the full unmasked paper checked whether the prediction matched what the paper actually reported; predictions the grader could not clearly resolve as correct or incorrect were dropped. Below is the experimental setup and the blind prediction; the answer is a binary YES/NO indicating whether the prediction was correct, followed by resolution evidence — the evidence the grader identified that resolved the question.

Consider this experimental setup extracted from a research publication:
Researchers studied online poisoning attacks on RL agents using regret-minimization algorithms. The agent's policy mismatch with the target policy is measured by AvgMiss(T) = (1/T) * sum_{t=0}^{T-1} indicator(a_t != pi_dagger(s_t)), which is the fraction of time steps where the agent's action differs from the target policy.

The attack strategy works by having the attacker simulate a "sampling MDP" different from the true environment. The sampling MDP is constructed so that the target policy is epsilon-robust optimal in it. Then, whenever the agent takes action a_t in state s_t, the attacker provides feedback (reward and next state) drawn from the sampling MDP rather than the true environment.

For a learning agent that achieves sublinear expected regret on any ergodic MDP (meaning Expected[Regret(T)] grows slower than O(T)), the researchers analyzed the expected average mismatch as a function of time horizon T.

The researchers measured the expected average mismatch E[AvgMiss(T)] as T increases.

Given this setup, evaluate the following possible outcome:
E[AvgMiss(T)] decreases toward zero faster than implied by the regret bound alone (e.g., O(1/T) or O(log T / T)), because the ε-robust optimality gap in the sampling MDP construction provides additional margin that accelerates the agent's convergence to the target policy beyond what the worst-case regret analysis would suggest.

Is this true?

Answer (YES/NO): NO